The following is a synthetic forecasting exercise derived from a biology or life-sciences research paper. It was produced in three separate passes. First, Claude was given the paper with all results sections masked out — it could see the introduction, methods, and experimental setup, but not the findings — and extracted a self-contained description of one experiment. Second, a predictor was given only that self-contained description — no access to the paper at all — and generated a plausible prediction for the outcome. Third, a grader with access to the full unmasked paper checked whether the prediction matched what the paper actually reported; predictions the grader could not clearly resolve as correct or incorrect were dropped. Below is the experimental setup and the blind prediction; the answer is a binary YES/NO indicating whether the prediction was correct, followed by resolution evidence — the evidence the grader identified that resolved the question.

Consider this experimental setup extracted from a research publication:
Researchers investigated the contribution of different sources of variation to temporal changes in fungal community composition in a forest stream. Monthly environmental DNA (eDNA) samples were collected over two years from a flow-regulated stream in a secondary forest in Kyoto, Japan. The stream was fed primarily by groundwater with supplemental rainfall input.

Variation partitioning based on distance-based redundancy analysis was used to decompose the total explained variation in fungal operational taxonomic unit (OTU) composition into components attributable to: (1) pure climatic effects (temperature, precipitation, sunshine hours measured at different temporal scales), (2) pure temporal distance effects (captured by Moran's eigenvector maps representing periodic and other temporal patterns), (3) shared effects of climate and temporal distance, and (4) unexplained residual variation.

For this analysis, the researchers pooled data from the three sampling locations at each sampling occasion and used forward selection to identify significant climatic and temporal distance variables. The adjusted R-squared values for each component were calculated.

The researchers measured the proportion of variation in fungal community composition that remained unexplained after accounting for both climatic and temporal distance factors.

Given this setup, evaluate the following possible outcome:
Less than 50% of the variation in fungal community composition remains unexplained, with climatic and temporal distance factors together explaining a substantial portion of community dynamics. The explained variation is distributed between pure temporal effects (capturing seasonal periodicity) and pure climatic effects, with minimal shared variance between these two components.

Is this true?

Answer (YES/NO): NO